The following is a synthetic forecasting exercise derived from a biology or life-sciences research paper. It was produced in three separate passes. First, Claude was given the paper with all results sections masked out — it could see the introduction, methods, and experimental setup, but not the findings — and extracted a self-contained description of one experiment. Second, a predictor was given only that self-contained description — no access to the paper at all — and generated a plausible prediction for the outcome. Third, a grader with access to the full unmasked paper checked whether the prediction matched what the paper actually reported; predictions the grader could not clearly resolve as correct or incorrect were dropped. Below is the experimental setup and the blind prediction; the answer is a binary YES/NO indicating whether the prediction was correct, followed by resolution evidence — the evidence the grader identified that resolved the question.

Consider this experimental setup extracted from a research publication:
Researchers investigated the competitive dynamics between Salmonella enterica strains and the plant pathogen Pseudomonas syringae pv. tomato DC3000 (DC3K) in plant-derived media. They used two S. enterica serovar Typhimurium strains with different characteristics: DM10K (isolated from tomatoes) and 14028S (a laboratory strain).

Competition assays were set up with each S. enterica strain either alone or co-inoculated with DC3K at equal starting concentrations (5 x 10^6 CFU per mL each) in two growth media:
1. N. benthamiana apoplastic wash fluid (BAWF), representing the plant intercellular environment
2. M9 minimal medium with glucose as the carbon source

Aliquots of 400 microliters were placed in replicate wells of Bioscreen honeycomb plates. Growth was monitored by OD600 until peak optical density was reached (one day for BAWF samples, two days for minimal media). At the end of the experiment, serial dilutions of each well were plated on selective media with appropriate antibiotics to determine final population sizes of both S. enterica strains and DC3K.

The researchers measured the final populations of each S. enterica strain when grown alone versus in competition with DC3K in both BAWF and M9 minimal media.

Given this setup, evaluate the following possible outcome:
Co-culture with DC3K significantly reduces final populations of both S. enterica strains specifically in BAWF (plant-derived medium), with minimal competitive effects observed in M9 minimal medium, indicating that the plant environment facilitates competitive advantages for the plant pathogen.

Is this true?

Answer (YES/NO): NO